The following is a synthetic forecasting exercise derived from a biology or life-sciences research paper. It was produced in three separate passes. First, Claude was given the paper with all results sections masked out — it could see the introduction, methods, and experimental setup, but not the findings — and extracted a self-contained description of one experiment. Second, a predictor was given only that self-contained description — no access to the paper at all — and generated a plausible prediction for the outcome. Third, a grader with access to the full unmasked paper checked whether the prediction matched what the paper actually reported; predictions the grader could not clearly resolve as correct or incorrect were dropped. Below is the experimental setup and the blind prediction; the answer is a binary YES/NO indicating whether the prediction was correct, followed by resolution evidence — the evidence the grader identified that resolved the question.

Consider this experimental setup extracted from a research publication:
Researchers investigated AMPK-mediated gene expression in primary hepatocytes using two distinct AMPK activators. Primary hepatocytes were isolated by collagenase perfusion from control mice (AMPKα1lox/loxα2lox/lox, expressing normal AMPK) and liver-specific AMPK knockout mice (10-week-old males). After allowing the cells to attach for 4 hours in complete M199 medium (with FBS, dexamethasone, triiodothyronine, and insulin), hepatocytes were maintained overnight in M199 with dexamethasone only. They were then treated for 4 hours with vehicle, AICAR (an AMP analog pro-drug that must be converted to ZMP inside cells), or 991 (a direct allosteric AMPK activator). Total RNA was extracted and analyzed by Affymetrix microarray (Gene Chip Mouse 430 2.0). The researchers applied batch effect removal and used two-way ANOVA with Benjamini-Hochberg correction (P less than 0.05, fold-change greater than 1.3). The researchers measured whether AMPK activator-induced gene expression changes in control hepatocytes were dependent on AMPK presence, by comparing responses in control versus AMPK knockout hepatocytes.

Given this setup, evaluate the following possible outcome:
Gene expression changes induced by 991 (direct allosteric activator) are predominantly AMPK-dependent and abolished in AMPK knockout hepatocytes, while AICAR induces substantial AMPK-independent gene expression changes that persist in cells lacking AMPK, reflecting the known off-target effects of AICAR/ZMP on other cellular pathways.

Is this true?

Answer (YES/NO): YES